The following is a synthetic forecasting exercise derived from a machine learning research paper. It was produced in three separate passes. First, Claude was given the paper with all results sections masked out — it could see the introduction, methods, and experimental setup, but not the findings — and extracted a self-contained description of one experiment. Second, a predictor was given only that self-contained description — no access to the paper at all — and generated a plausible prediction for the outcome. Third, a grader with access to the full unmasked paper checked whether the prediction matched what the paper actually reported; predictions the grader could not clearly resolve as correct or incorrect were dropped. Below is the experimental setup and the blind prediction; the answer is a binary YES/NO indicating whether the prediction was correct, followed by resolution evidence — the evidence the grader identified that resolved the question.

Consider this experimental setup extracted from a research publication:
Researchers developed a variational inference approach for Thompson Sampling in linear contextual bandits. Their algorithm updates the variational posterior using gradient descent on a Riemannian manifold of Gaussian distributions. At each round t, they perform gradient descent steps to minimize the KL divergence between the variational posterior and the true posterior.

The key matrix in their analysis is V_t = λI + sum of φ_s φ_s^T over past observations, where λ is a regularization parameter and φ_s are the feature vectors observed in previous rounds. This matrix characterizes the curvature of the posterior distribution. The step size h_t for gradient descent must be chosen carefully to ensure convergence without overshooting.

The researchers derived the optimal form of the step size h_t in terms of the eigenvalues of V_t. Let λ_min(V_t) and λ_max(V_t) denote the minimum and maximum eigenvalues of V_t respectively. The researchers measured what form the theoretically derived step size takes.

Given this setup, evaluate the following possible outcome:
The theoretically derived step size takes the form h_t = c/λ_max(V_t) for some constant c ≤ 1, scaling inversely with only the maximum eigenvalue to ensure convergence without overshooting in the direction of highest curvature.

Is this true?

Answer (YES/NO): NO